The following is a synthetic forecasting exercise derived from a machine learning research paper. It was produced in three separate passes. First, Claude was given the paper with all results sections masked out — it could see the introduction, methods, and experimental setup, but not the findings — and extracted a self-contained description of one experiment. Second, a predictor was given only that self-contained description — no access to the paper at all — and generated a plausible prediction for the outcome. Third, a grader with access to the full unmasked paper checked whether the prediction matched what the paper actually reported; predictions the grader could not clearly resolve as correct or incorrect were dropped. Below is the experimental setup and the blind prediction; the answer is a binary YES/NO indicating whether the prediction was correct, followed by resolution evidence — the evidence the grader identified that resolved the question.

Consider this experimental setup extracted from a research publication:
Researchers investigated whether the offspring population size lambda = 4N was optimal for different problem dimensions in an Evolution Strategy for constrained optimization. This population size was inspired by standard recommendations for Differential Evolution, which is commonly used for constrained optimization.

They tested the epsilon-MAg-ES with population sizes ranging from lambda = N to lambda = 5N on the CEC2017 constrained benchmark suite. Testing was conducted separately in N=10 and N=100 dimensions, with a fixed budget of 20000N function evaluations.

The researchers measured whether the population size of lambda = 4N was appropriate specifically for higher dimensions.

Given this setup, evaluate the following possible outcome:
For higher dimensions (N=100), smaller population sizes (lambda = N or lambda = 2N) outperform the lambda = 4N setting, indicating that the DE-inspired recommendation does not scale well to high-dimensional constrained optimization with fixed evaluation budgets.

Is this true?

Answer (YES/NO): NO